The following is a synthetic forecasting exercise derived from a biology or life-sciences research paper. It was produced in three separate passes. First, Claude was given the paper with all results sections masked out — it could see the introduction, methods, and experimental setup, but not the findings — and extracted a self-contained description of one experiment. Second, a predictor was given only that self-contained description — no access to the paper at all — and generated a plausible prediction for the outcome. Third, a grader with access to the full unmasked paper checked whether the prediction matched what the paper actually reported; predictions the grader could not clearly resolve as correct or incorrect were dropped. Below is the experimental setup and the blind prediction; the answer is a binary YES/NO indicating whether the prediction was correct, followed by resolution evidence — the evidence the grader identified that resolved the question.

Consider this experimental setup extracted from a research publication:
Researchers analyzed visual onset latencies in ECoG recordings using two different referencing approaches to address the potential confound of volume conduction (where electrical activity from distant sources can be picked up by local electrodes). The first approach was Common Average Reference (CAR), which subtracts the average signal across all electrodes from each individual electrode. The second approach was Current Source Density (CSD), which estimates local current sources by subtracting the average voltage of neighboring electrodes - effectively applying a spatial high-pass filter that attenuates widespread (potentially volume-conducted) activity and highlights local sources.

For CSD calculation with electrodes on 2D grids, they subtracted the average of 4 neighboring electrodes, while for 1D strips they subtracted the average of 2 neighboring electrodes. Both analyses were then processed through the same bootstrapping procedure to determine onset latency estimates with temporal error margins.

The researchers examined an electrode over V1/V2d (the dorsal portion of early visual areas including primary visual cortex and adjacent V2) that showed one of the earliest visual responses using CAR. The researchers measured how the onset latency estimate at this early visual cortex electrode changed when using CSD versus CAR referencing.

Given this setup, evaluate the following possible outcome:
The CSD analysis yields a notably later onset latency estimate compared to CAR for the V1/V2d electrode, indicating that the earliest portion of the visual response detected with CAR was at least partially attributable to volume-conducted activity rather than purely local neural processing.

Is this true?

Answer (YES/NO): NO